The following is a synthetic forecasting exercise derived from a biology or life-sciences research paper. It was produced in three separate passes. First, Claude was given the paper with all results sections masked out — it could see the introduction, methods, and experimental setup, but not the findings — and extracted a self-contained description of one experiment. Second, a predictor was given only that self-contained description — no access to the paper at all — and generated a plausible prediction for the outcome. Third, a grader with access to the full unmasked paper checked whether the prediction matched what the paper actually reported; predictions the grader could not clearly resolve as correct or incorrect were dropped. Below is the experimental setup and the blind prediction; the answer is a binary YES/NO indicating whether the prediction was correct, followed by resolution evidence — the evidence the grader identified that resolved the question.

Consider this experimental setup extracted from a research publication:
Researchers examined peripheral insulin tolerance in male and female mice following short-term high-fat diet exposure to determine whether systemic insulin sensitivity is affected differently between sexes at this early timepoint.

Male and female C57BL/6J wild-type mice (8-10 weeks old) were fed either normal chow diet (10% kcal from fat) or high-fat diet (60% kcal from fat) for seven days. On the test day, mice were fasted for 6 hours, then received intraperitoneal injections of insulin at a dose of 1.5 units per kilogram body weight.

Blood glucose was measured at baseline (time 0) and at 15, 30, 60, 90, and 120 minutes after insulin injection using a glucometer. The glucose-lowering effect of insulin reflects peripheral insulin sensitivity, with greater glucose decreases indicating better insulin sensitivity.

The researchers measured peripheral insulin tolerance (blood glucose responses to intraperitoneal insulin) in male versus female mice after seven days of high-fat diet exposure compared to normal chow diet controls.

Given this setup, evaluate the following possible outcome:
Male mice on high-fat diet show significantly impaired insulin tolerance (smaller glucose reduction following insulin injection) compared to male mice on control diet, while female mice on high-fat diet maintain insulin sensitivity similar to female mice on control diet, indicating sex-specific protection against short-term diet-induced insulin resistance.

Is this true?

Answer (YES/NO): NO